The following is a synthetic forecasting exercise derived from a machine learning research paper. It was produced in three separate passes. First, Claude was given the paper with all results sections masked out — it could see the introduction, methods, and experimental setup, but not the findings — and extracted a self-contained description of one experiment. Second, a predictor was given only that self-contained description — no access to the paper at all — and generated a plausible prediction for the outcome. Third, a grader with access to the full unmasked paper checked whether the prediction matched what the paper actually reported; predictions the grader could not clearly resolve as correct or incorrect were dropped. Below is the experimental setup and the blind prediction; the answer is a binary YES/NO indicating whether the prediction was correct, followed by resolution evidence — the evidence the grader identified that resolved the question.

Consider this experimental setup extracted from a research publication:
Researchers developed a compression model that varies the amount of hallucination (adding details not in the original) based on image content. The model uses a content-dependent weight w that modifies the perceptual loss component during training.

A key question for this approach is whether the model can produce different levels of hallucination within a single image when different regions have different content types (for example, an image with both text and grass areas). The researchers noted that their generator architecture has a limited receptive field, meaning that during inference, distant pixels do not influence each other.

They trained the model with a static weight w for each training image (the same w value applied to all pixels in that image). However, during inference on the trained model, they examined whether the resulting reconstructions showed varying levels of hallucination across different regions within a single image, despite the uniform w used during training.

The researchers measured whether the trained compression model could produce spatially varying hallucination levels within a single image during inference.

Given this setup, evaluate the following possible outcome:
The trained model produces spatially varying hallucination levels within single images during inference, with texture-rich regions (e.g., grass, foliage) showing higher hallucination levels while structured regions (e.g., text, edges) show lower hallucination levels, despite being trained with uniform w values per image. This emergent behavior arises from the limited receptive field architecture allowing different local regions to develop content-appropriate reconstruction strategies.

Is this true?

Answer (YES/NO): YES